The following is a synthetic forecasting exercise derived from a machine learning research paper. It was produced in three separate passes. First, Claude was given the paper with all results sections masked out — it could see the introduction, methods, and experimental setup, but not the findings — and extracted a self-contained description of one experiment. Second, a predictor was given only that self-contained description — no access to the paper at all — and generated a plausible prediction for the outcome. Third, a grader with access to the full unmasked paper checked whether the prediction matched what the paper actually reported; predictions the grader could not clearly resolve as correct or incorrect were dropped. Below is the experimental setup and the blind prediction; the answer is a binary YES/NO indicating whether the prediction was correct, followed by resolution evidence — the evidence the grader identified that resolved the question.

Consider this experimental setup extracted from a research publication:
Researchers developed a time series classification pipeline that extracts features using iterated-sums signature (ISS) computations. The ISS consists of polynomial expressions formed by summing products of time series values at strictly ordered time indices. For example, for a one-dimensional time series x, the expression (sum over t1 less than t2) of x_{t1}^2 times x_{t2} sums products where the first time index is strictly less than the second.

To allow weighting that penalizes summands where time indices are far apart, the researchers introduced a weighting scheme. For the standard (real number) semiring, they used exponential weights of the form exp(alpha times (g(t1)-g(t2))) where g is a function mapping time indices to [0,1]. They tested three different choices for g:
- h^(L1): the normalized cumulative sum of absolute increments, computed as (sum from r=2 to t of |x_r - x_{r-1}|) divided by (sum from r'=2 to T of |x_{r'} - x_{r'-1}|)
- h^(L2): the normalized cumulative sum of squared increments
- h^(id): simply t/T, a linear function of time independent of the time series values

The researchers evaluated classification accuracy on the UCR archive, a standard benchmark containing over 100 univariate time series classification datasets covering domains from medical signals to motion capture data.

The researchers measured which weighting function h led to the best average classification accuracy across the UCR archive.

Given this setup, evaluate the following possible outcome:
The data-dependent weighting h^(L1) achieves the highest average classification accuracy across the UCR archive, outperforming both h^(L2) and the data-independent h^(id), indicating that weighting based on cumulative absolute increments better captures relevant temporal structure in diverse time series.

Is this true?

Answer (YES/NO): NO